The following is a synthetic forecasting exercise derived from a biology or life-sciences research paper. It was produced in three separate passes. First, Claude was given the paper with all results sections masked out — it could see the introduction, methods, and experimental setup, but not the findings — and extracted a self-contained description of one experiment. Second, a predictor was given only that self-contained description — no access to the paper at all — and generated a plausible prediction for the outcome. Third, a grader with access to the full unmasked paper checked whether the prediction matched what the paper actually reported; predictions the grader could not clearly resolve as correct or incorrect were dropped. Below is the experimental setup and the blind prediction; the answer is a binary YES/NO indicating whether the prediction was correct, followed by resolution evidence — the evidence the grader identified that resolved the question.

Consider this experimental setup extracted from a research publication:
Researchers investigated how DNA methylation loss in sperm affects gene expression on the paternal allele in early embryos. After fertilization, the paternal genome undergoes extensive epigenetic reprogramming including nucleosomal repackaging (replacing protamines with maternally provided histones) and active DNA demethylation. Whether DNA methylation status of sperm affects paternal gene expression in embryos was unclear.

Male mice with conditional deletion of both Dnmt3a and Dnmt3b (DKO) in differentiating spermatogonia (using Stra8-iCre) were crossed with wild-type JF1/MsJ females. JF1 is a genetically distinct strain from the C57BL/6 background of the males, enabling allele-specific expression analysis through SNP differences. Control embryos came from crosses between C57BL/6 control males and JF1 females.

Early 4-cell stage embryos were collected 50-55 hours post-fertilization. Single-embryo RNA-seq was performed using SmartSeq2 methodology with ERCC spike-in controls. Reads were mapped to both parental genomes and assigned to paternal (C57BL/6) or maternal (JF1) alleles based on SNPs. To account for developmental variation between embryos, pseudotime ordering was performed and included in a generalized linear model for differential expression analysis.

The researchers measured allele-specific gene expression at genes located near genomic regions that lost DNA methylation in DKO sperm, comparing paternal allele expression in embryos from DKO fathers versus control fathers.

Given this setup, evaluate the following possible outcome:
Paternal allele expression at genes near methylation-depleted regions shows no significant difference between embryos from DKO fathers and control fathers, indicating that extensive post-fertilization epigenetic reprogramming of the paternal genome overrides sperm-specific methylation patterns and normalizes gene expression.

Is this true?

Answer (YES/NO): NO